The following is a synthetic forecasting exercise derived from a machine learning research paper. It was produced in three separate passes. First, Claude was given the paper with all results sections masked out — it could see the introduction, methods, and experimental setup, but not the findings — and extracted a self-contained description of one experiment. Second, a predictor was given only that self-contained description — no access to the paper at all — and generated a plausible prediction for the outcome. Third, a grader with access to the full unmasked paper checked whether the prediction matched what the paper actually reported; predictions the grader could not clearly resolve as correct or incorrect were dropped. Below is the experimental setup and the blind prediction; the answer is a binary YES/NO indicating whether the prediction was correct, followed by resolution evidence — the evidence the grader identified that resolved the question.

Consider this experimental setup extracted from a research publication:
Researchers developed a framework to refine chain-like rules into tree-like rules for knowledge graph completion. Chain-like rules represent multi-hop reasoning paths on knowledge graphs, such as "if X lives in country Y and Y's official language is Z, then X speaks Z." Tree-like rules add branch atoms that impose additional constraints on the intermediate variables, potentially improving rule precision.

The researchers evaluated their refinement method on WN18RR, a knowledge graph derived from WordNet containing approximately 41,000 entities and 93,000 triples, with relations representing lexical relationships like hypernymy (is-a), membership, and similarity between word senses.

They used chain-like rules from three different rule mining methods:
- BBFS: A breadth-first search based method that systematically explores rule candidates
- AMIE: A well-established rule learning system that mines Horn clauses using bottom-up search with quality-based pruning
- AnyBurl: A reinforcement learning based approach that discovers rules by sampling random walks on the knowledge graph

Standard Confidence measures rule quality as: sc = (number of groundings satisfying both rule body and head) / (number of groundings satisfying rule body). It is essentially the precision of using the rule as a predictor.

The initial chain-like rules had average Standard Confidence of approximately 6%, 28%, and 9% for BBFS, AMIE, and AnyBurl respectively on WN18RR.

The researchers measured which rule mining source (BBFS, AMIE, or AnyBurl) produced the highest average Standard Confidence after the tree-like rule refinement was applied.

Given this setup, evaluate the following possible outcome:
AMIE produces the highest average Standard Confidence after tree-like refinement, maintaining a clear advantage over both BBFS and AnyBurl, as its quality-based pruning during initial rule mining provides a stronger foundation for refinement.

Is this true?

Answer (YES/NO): NO